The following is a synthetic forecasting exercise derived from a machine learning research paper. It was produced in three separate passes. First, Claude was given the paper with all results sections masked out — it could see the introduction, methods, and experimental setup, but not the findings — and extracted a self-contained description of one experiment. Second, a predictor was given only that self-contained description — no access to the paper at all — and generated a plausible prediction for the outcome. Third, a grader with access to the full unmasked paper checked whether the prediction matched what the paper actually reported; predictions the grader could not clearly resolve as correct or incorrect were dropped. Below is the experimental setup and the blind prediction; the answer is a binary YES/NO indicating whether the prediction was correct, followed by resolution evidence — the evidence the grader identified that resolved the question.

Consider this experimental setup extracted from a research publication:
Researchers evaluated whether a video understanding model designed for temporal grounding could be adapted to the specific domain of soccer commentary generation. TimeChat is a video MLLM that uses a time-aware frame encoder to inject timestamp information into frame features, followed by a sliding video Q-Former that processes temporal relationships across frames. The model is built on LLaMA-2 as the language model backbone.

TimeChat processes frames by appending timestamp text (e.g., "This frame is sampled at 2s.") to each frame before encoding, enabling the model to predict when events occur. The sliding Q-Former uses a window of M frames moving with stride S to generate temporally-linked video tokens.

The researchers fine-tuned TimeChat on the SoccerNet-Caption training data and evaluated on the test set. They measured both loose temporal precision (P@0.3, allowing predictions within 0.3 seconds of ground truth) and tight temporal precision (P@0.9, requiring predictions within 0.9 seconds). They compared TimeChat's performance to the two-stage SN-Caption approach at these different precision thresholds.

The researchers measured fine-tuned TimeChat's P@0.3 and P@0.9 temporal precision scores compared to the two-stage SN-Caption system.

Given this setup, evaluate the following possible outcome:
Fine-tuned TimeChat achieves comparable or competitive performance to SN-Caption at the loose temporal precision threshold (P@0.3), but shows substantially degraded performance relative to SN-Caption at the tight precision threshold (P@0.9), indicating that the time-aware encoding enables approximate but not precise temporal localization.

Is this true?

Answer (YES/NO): NO